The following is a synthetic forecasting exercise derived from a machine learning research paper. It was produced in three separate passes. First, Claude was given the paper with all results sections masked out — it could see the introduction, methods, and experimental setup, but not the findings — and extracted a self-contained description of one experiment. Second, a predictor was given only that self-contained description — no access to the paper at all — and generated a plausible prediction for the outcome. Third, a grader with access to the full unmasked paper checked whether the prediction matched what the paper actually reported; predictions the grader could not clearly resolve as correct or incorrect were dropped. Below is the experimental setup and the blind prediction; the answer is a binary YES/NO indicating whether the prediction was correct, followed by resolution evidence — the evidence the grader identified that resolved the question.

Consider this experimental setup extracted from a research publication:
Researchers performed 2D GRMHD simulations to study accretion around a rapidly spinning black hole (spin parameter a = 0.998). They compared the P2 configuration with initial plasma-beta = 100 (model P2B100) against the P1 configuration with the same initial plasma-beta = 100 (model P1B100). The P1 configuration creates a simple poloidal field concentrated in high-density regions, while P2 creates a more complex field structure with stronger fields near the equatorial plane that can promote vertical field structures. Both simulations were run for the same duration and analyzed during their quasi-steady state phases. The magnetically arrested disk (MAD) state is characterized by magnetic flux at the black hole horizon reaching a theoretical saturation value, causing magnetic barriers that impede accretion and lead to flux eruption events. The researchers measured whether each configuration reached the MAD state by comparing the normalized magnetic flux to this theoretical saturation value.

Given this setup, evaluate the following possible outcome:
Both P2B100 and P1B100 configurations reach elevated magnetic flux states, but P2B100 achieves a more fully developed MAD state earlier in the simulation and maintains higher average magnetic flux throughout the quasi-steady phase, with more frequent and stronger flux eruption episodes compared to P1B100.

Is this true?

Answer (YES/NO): NO